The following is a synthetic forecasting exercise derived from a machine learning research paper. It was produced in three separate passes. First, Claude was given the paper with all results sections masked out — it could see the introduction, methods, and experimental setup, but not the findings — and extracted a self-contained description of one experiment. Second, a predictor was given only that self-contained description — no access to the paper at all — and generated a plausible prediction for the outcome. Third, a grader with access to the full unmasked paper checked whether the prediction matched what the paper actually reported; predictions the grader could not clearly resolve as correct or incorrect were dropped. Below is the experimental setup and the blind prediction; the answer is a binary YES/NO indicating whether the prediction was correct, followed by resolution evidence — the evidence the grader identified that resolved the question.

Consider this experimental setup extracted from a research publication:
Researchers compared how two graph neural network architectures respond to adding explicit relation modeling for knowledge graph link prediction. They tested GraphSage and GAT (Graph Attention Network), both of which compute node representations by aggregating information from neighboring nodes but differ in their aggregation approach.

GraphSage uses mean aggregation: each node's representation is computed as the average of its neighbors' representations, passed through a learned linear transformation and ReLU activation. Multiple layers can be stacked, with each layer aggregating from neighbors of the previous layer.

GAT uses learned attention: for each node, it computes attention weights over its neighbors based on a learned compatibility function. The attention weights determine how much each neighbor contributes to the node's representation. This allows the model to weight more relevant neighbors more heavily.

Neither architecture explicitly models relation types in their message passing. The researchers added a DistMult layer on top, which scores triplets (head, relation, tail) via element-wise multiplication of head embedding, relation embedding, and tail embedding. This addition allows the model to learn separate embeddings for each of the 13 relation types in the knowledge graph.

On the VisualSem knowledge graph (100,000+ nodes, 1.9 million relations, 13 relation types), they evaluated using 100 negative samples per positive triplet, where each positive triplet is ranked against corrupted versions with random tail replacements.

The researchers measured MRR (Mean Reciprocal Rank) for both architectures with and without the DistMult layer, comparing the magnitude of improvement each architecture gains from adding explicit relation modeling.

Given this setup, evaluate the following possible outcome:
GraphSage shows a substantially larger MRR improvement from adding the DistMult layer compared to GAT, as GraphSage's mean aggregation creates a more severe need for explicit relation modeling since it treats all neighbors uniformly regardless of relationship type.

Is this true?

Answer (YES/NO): YES